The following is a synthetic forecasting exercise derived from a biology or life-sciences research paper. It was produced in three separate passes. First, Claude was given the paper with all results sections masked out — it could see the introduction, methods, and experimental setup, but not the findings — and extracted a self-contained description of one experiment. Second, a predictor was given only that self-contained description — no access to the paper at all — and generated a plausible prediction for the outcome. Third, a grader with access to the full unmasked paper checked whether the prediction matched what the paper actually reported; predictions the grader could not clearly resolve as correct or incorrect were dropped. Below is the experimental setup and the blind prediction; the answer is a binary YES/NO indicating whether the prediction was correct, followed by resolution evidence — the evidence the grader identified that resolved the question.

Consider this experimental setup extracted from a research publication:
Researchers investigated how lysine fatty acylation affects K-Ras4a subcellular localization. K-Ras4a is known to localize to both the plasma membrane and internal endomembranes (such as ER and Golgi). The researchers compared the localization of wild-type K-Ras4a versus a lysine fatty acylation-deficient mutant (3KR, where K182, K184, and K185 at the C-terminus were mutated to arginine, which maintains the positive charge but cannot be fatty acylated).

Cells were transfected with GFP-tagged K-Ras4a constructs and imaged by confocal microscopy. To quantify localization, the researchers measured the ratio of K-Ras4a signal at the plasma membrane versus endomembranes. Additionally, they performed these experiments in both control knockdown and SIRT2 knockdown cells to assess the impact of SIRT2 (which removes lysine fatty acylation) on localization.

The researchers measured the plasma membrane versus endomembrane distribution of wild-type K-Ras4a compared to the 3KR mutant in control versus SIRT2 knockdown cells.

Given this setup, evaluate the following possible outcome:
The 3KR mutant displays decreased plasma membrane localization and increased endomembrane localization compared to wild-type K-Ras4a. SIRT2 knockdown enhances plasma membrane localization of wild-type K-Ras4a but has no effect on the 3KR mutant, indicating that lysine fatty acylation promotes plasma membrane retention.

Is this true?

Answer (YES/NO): YES